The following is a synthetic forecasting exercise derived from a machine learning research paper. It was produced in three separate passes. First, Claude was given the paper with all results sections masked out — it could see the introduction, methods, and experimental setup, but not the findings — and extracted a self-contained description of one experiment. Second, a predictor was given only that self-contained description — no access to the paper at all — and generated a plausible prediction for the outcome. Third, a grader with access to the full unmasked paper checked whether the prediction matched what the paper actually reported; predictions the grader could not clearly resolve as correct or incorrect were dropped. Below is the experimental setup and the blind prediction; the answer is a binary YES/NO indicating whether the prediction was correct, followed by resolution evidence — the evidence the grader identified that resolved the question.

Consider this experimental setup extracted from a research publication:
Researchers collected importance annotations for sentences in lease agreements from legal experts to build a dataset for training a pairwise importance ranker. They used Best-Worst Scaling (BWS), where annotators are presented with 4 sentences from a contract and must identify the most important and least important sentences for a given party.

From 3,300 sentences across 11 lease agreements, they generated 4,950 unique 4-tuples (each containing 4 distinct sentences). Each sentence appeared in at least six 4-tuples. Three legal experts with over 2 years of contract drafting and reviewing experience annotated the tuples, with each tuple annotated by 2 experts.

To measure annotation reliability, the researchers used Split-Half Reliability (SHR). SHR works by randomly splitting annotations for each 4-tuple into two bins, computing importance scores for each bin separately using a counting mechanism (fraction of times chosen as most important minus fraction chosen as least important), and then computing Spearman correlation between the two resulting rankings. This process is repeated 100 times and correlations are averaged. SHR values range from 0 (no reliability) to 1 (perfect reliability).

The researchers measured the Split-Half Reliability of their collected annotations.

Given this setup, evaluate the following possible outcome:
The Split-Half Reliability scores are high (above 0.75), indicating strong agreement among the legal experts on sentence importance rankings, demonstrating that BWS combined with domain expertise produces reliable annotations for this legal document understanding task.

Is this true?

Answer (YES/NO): NO